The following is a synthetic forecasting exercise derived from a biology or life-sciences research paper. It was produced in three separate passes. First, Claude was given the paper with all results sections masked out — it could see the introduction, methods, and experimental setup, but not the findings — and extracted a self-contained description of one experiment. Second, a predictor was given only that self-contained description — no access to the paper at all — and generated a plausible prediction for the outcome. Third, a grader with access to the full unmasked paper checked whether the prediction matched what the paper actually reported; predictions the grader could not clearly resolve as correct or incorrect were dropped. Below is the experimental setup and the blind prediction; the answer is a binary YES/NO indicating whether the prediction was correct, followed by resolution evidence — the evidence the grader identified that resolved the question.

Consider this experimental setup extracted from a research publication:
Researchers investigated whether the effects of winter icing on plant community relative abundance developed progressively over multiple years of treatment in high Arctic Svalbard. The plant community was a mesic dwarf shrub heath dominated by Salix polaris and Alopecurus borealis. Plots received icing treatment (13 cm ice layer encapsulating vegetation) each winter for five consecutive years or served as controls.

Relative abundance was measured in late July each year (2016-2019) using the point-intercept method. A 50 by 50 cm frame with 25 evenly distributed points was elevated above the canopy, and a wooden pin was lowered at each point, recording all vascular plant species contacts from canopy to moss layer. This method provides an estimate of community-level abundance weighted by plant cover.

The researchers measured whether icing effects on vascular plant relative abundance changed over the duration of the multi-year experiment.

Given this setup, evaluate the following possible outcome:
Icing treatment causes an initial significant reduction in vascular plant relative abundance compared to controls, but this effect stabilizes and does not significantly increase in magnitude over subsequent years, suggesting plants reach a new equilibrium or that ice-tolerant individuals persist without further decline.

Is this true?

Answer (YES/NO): NO